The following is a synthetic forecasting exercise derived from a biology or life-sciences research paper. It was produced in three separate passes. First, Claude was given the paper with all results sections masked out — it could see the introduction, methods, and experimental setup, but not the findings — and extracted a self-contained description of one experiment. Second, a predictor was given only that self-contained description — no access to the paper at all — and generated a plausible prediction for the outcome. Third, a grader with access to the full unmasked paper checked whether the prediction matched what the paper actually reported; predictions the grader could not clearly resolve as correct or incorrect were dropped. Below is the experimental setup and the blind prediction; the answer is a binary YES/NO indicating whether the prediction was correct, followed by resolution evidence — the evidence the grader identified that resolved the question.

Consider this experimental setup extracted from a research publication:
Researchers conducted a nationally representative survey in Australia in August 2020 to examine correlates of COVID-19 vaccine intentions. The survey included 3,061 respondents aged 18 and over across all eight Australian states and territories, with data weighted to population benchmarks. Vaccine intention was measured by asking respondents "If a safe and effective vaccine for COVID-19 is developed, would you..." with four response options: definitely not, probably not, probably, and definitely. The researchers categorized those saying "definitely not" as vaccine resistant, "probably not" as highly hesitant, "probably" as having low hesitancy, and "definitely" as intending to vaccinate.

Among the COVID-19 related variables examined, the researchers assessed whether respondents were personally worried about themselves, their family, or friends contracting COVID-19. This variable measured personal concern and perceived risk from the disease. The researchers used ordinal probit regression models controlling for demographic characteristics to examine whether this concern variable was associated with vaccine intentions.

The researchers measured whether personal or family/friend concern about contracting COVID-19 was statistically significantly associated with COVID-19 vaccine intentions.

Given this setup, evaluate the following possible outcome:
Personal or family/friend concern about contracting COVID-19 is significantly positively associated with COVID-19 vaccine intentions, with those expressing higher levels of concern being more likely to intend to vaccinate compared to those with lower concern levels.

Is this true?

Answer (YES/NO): NO